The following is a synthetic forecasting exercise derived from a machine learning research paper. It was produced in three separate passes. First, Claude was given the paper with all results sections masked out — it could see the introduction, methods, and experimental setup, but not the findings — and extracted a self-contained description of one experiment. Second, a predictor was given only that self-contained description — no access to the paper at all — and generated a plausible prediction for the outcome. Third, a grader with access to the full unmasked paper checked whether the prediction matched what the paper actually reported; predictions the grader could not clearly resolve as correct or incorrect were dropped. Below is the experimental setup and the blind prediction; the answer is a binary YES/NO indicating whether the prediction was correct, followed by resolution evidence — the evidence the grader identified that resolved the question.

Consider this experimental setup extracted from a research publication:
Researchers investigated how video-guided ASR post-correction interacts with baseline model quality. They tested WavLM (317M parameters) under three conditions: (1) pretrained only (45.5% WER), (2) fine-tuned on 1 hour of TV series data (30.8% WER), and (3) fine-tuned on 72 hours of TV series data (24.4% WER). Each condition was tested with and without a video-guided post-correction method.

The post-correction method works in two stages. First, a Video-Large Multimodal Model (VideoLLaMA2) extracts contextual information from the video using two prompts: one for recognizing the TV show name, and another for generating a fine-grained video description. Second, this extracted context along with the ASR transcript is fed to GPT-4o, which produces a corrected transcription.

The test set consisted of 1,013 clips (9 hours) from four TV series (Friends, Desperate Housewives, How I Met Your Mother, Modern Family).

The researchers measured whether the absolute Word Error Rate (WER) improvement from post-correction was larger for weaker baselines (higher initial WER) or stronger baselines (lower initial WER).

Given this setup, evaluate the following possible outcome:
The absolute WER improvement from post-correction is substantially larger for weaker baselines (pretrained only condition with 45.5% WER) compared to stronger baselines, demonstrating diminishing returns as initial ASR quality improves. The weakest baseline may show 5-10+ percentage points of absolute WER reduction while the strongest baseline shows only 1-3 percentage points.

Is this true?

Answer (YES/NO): YES